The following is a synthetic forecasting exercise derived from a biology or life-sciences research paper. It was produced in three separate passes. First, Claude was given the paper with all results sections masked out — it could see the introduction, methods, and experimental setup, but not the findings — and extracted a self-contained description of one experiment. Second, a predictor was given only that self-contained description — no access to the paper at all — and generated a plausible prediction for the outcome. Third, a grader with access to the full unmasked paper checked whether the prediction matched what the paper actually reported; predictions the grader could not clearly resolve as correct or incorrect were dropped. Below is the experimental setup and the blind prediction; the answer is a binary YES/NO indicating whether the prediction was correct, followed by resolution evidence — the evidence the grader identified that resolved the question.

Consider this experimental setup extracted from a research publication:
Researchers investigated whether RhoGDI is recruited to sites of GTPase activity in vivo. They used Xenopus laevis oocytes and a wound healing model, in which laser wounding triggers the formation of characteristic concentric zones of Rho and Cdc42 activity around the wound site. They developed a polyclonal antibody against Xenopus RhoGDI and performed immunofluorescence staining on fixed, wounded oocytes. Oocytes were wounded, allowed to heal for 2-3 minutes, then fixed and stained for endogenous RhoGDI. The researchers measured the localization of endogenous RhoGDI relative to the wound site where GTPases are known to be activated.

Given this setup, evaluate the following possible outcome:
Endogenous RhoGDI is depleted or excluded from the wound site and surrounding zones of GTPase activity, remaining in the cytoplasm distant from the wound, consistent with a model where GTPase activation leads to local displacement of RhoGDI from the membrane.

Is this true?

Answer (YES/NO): NO